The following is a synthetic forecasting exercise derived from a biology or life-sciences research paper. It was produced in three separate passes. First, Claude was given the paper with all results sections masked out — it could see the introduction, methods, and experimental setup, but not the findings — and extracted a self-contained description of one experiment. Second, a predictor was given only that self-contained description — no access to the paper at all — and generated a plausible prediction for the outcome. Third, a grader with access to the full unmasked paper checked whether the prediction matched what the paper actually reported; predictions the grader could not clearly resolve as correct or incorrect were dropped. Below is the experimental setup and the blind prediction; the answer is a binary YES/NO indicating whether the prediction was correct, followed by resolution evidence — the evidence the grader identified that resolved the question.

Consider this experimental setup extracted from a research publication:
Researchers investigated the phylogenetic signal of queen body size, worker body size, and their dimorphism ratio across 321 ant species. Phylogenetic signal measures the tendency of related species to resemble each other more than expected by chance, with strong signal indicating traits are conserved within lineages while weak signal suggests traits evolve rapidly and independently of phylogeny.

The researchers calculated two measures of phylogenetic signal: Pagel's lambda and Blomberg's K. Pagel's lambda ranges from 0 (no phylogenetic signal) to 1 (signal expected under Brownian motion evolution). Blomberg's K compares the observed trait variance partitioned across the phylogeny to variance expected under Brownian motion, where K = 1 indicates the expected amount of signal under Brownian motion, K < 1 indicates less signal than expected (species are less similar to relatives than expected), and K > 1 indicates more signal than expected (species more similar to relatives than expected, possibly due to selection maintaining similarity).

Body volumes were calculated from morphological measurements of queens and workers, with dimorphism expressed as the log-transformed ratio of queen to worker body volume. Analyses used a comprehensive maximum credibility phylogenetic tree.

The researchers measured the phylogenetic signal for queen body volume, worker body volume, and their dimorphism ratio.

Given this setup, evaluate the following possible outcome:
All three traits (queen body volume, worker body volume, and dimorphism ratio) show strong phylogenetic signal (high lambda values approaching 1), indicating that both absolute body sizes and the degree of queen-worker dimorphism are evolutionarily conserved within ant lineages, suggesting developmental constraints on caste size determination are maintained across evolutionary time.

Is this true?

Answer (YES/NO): NO